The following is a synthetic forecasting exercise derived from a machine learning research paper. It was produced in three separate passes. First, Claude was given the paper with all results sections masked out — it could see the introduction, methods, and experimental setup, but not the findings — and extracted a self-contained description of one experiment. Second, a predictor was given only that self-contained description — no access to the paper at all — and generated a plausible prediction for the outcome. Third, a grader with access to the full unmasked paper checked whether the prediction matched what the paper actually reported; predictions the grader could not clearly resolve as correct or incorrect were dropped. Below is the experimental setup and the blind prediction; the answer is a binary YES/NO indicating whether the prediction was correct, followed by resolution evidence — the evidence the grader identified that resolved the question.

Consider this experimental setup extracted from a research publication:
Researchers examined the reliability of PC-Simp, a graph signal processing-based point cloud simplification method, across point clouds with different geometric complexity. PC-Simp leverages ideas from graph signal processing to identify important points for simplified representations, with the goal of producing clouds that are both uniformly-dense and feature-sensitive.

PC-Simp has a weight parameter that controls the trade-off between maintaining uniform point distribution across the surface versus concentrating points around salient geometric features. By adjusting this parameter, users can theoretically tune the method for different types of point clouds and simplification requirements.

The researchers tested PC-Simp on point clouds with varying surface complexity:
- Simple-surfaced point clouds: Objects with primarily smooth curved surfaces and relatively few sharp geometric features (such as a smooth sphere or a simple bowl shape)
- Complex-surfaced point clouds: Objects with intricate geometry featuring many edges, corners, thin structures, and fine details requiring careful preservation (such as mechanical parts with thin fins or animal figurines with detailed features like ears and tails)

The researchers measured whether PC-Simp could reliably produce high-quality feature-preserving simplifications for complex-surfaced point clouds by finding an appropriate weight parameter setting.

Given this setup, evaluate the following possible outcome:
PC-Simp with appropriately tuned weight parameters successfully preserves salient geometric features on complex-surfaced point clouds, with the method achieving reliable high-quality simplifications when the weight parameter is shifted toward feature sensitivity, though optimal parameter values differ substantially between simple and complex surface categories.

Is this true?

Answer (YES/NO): NO